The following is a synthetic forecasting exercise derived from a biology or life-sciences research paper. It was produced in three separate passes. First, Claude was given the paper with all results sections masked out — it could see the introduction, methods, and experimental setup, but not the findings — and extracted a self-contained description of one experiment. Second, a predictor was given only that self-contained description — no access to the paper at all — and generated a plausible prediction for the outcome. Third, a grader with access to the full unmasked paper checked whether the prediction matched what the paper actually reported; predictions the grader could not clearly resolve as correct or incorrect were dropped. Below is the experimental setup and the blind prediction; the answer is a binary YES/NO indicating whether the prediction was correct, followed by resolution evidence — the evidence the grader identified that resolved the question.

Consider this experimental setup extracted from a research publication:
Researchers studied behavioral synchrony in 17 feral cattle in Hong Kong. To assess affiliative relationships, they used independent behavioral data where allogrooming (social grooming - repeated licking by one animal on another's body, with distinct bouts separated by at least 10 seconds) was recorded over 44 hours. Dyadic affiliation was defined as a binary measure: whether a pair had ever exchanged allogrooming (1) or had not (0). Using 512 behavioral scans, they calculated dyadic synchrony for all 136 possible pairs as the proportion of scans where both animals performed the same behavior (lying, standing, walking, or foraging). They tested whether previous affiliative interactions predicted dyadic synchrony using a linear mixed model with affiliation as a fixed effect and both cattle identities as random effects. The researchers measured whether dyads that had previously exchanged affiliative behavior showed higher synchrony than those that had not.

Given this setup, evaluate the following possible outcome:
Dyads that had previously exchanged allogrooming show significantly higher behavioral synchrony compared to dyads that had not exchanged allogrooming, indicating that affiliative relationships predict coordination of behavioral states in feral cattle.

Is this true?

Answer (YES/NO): NO